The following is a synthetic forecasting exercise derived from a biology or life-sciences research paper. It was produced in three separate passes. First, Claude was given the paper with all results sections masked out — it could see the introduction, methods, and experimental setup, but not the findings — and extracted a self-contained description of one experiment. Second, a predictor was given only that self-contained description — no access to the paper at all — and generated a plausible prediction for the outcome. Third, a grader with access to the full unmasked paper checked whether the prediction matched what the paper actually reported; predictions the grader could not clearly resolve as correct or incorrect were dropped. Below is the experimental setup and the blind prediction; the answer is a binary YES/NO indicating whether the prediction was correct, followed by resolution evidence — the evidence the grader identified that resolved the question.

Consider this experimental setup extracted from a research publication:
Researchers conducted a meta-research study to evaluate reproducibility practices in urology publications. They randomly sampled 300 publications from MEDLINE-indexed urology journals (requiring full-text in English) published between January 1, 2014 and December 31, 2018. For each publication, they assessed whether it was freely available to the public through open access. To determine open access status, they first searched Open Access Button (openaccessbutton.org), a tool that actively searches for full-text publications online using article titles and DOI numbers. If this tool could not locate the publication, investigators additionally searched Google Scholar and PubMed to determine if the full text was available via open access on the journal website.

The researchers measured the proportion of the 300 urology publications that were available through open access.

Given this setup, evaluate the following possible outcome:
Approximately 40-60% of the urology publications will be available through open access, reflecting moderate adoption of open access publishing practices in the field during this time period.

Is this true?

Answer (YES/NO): NO